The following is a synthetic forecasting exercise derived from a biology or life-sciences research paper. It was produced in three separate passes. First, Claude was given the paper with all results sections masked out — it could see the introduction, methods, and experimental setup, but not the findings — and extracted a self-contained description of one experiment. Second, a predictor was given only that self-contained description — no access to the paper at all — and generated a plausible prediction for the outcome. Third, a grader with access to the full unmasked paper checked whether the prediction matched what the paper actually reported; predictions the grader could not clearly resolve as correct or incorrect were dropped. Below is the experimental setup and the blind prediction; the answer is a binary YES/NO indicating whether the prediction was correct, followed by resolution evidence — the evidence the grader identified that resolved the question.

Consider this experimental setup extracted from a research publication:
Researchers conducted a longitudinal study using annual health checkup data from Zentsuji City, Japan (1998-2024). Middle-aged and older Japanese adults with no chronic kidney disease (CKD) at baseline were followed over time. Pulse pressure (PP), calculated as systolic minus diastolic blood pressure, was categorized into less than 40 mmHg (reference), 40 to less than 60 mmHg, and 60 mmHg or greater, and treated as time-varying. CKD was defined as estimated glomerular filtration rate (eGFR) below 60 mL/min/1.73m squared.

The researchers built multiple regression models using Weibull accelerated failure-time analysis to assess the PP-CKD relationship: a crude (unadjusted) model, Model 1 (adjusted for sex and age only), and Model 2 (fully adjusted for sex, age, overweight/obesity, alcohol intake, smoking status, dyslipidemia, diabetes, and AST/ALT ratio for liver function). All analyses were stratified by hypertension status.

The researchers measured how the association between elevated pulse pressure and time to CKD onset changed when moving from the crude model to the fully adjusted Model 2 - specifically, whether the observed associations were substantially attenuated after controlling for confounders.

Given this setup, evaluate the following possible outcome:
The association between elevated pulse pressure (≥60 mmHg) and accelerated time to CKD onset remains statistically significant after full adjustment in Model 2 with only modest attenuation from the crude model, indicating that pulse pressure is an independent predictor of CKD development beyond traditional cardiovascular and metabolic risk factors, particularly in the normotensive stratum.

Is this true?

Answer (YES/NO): YES